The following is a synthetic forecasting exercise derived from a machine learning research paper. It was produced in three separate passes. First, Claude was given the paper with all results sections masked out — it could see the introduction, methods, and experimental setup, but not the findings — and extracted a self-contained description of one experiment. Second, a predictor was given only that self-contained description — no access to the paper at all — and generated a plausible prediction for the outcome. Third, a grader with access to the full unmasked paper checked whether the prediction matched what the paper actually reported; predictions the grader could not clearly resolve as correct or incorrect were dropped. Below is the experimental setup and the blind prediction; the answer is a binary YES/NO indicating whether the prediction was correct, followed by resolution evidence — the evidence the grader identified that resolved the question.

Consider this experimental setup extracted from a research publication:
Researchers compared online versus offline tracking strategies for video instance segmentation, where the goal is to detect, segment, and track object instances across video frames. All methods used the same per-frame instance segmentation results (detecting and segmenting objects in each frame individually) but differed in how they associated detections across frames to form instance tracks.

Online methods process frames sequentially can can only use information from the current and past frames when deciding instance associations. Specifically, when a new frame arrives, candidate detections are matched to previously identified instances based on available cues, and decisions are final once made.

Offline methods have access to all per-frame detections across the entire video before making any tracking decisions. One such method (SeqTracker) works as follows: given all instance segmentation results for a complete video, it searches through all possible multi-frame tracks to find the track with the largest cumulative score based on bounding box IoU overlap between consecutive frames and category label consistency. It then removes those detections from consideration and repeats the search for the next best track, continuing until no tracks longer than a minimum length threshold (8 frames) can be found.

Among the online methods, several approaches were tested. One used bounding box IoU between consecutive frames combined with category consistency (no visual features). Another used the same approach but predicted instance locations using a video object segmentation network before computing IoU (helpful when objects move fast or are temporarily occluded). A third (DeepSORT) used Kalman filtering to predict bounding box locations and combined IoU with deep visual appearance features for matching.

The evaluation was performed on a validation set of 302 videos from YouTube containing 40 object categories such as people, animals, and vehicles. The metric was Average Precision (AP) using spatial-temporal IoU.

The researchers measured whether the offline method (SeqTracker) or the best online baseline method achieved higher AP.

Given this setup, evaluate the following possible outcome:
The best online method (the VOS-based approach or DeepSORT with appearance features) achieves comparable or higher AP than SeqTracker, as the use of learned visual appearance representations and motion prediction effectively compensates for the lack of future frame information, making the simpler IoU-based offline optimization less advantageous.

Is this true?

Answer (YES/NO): YES